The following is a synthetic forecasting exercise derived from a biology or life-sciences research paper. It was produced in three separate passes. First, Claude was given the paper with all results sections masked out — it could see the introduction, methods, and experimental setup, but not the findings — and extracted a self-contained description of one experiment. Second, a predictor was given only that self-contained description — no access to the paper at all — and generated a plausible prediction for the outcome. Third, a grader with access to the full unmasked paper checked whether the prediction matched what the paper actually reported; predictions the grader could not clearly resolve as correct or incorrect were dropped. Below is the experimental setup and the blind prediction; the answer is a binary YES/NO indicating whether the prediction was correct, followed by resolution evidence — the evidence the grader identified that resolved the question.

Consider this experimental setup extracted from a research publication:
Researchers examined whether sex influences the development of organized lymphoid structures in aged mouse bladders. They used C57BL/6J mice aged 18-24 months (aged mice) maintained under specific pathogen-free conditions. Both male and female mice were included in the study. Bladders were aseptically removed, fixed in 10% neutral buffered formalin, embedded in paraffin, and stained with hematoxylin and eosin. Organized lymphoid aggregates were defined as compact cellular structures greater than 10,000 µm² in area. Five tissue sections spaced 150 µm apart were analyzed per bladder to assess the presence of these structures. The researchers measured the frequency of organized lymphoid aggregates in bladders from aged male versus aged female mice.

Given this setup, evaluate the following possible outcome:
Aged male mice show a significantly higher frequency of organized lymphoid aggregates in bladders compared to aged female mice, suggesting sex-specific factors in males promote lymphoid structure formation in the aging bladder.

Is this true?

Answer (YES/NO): NO